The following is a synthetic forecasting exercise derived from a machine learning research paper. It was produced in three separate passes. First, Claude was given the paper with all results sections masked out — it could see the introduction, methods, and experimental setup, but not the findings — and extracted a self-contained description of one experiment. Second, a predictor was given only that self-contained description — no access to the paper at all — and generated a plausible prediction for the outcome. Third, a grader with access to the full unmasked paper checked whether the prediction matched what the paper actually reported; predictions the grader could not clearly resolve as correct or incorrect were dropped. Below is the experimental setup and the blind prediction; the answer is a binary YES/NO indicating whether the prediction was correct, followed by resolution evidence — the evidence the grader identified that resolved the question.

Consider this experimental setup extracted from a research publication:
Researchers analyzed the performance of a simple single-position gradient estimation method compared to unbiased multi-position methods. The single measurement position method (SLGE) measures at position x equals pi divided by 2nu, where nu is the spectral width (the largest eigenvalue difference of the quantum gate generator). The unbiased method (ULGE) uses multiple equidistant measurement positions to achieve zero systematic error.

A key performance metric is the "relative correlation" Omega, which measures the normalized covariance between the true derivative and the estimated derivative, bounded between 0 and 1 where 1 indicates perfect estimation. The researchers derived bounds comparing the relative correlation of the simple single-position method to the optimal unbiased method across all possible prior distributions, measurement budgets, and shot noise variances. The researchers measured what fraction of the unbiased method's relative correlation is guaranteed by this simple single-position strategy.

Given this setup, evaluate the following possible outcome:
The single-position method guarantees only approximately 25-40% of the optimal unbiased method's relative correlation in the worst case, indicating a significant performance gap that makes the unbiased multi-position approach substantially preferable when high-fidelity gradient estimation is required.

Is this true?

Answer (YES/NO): NO